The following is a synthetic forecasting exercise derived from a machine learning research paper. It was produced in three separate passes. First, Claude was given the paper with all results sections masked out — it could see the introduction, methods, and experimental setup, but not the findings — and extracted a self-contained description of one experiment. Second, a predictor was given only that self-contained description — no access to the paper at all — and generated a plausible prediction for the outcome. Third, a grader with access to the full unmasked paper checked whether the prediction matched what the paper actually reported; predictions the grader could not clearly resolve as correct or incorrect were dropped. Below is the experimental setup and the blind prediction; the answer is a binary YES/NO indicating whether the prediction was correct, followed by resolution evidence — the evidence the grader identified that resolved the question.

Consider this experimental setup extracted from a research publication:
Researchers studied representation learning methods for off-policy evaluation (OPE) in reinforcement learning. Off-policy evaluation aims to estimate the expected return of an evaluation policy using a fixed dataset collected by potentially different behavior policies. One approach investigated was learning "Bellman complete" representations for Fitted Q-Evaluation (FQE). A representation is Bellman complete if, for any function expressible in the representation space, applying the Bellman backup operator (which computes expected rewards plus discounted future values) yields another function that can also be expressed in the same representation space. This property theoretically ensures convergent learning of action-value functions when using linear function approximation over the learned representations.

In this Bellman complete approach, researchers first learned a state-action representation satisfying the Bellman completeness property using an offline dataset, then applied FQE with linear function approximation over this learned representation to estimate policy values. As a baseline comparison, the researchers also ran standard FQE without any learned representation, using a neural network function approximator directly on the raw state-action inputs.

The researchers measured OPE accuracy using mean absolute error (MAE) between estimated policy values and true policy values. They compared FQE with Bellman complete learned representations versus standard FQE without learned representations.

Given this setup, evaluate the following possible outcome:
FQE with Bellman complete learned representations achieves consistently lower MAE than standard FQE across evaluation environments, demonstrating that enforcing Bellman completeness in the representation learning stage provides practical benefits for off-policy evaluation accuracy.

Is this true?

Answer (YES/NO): NO